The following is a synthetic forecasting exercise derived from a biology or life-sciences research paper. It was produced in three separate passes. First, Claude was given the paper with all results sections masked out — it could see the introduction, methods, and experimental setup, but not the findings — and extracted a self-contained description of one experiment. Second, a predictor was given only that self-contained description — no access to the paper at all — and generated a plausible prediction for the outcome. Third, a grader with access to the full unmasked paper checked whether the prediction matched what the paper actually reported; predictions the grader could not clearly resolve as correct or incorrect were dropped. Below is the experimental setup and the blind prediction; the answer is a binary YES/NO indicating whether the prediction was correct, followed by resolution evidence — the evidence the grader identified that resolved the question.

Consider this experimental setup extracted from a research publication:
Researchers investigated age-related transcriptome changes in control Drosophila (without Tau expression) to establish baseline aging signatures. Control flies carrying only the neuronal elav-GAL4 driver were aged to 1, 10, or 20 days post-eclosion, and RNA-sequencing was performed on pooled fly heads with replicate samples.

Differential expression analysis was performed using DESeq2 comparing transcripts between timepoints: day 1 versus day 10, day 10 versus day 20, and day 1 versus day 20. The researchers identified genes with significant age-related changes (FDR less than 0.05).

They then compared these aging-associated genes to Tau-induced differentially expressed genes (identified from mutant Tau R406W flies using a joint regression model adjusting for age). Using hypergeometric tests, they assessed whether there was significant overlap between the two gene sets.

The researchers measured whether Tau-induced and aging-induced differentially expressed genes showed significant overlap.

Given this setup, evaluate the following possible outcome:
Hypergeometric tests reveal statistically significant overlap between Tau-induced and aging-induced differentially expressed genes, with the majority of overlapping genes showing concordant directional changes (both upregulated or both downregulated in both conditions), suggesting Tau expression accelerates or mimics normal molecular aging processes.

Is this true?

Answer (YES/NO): NO